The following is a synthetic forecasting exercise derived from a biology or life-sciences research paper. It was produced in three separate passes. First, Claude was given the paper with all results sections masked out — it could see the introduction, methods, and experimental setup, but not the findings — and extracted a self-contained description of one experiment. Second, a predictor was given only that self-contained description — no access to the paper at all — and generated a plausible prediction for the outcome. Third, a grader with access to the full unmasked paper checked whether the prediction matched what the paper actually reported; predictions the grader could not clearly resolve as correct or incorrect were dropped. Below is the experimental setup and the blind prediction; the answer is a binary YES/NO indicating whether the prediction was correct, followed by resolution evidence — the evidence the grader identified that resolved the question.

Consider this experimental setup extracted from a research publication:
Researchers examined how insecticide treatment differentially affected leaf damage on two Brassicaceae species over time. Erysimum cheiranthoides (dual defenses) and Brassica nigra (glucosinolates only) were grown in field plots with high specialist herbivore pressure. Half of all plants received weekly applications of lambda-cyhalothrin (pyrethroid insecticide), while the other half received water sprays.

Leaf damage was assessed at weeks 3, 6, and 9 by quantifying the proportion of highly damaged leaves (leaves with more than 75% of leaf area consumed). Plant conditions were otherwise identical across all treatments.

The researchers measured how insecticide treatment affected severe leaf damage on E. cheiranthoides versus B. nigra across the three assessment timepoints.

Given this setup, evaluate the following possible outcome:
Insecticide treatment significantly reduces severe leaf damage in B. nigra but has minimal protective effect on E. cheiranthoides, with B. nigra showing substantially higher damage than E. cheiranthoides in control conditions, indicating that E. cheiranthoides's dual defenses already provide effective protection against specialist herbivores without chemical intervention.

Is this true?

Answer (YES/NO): NO